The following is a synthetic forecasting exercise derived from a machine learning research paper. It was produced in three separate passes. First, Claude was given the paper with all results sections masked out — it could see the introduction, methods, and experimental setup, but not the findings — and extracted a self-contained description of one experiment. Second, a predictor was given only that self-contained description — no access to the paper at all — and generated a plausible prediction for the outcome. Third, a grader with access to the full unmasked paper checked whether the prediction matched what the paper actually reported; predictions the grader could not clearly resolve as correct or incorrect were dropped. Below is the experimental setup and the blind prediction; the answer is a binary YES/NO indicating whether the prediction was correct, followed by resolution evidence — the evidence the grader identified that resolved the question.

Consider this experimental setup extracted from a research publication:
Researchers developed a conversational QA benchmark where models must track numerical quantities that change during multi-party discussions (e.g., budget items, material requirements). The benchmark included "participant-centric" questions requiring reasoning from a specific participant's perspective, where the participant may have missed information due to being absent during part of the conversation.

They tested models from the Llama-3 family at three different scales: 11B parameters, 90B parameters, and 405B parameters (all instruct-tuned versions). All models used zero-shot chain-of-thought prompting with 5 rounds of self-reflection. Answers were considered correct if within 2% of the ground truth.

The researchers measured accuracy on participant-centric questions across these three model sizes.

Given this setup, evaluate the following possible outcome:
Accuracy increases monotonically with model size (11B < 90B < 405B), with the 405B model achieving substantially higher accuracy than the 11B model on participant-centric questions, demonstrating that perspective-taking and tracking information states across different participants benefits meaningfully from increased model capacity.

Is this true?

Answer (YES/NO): YES